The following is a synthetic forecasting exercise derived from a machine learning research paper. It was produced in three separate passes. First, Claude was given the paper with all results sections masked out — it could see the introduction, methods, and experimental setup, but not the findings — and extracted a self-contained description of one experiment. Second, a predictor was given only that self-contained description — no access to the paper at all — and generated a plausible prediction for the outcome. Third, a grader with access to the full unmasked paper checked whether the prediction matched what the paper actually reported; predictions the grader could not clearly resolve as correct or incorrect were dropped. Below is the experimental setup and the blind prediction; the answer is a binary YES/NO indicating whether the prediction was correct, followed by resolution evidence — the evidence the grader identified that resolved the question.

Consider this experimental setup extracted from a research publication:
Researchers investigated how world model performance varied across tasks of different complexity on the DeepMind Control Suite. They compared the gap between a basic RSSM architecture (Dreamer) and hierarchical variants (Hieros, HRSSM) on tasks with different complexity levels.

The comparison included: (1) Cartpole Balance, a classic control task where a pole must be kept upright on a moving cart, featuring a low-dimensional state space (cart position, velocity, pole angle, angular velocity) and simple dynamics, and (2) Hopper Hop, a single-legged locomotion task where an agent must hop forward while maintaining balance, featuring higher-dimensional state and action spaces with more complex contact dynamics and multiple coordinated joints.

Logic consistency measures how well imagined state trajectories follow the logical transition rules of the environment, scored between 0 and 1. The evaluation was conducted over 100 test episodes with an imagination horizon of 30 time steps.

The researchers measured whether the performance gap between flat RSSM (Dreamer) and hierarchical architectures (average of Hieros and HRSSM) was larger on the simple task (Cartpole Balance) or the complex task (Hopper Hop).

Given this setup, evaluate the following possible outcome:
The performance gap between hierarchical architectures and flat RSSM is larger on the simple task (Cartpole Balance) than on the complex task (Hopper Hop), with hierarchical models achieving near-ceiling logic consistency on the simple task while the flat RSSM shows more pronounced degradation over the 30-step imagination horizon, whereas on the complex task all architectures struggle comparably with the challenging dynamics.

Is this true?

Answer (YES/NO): NO